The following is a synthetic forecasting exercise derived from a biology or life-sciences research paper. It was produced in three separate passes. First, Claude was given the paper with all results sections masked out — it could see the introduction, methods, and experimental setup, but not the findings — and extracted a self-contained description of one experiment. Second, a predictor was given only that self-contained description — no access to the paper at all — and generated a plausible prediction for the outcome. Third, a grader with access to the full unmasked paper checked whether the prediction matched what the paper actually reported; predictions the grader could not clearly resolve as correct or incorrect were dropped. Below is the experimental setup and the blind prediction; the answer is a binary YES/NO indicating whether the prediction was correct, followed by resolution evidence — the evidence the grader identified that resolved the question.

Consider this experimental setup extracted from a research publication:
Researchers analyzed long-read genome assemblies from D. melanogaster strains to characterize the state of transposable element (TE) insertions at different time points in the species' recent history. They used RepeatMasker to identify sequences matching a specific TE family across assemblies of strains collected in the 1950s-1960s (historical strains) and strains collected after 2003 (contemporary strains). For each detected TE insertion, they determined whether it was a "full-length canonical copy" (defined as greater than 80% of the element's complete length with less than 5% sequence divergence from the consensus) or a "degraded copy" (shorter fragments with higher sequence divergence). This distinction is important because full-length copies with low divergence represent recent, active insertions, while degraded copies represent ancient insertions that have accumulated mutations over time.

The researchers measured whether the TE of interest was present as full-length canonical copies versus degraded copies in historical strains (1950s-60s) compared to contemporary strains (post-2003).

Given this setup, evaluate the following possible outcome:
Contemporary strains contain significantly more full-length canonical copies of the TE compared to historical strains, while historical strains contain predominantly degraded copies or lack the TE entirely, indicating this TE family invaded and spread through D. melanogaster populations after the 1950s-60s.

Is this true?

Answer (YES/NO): YES